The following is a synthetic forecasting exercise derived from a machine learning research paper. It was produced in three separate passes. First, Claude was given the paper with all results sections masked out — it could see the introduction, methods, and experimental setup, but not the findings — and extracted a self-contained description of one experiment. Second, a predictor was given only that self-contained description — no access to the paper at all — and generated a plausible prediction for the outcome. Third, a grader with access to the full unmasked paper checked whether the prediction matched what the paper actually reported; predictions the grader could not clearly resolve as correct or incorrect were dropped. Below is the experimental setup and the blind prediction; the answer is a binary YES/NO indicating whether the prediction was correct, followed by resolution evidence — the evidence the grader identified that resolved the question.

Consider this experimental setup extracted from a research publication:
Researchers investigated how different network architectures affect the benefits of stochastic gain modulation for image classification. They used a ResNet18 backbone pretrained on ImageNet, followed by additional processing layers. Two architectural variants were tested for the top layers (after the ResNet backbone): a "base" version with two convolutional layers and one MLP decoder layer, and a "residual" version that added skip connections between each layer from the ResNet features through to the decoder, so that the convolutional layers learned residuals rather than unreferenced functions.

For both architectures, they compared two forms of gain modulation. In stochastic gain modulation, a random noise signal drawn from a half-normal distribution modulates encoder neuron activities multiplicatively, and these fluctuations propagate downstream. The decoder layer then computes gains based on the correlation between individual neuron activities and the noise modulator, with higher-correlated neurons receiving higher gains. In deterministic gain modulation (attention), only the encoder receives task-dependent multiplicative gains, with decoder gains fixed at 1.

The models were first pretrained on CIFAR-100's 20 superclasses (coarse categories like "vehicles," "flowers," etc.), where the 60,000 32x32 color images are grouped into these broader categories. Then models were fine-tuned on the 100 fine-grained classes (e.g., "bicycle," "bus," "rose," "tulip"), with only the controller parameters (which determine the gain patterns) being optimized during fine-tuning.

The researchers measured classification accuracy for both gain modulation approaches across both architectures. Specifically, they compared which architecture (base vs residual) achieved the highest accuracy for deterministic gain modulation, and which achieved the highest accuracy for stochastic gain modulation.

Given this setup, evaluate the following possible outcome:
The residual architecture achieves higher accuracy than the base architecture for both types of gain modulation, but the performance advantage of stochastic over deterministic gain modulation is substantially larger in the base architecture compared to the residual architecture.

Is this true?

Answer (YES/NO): NO